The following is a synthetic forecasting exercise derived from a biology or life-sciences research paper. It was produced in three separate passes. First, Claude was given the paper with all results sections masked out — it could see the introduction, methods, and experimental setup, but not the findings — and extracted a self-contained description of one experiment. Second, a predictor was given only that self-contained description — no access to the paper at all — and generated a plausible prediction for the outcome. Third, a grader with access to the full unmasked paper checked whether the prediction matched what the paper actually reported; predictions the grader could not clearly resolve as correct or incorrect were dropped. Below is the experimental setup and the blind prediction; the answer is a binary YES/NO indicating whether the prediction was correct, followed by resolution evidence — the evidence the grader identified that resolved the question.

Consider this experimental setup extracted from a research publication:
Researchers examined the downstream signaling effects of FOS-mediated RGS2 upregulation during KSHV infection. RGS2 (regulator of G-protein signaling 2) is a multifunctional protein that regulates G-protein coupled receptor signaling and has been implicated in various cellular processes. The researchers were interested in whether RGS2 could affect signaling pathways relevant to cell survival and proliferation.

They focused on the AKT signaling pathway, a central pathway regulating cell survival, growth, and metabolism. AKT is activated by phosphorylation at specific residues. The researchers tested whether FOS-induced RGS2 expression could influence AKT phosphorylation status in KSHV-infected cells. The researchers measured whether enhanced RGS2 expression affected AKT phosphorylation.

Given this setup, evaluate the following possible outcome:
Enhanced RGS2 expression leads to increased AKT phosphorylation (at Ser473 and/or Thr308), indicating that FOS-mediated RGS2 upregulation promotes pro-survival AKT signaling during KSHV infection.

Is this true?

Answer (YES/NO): YES